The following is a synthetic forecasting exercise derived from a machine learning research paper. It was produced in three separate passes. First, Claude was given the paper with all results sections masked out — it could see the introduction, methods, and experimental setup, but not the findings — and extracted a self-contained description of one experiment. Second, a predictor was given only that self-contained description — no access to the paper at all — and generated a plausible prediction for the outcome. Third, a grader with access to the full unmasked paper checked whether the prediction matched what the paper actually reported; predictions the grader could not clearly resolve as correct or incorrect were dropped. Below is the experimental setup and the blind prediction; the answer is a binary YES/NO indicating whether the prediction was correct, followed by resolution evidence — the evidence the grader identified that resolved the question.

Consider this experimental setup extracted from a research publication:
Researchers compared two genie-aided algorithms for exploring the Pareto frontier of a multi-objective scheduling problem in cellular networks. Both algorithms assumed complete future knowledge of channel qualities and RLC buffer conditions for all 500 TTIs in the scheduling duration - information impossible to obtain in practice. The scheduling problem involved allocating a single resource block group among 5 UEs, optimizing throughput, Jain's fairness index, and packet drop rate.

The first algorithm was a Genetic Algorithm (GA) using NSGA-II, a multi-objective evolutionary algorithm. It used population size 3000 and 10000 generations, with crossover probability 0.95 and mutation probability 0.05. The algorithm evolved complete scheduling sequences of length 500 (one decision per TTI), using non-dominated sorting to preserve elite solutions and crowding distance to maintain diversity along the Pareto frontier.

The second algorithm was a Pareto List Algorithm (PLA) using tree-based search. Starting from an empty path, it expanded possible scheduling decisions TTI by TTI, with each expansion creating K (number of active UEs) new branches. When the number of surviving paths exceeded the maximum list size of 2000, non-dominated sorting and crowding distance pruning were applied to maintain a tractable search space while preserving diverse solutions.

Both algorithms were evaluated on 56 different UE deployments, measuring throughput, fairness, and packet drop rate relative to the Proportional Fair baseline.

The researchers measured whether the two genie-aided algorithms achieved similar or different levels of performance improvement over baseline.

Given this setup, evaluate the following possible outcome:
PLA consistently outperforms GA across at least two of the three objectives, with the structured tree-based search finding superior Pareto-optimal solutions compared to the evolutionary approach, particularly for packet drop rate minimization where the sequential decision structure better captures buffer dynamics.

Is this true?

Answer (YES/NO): NO